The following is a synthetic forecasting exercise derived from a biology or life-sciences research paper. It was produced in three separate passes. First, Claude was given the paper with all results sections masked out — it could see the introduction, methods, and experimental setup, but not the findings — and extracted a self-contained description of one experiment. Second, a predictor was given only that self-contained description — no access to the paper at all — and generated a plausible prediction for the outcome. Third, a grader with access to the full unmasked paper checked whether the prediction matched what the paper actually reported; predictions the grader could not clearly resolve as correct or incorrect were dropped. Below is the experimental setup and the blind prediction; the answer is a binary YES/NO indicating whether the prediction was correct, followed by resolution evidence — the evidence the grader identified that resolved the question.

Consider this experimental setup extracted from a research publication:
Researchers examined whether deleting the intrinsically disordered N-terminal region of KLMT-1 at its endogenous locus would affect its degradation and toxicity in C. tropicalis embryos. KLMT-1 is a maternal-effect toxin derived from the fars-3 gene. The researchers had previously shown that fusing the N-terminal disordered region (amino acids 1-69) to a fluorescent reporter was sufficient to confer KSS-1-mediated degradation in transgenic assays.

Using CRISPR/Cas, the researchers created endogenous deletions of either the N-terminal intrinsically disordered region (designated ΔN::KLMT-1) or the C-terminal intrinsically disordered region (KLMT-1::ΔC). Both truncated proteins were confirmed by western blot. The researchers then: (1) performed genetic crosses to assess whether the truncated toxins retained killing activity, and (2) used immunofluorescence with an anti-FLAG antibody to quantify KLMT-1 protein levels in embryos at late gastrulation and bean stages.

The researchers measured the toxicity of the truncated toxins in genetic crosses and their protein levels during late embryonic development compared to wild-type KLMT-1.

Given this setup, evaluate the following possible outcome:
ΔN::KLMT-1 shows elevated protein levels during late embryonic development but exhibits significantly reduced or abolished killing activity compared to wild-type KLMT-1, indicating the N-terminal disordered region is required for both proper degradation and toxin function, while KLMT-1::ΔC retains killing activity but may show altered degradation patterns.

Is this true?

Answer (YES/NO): NO